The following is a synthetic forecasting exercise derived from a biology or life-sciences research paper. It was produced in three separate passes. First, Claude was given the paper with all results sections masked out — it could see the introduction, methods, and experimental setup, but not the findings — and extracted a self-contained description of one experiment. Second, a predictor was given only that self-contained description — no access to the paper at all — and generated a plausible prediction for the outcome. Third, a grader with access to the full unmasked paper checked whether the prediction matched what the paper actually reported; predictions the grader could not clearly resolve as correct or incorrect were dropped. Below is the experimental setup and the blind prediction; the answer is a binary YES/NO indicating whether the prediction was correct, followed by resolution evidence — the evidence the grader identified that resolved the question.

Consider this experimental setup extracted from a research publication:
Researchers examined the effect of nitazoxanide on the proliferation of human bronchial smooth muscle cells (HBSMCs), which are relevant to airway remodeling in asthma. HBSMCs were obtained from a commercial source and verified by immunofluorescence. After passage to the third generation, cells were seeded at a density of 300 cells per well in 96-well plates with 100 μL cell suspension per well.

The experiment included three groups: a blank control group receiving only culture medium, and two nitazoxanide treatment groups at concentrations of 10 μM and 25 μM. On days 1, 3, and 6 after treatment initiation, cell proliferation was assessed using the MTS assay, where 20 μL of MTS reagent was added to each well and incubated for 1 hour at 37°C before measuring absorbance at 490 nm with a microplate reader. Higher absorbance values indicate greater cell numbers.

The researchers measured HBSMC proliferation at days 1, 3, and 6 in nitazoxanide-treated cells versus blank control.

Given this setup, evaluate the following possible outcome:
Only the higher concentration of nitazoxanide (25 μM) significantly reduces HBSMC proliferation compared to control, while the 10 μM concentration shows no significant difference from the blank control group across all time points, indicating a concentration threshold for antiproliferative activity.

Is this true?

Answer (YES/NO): NO